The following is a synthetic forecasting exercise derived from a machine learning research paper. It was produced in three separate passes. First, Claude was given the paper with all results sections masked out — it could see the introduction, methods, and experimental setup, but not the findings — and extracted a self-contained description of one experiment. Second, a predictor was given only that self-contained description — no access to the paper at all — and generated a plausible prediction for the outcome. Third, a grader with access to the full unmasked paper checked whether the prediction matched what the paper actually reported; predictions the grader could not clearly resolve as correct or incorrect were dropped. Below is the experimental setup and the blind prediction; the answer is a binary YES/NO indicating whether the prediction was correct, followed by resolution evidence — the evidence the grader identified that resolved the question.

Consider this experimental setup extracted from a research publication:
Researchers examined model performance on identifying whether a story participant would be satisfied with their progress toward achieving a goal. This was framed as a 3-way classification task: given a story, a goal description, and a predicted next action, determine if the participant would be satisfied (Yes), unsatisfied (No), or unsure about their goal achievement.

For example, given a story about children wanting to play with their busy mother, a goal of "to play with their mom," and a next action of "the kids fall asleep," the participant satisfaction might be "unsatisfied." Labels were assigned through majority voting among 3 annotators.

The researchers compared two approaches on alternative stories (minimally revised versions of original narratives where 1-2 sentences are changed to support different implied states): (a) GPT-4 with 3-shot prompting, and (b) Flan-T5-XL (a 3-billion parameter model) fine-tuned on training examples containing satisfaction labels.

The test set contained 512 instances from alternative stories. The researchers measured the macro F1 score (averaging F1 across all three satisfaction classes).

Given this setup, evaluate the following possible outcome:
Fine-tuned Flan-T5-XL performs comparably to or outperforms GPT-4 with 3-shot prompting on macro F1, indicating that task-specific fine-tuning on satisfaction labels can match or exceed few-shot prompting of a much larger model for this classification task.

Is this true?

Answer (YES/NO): YES